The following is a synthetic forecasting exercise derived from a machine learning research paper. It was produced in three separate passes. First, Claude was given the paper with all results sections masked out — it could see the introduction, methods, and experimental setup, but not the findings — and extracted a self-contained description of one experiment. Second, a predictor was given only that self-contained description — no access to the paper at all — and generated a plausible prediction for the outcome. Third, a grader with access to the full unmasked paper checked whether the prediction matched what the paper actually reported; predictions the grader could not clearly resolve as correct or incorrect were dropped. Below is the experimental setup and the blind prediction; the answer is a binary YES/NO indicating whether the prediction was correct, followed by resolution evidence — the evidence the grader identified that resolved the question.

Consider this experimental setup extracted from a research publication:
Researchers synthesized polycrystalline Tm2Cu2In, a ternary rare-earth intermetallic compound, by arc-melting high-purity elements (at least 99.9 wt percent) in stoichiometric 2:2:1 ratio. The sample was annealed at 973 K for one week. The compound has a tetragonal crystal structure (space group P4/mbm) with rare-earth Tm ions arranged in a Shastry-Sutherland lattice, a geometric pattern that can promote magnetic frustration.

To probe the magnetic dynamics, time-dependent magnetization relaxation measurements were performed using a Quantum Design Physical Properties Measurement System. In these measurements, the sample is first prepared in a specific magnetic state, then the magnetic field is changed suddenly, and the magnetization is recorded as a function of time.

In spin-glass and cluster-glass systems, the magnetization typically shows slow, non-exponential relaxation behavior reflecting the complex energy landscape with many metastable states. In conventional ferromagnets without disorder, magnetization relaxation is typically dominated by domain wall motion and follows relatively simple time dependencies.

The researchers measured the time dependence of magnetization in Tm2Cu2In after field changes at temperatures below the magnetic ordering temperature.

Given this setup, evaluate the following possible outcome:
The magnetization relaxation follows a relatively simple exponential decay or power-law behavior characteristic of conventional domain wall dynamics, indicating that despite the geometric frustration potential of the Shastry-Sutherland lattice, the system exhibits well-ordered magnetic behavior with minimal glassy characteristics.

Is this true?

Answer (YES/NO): NO